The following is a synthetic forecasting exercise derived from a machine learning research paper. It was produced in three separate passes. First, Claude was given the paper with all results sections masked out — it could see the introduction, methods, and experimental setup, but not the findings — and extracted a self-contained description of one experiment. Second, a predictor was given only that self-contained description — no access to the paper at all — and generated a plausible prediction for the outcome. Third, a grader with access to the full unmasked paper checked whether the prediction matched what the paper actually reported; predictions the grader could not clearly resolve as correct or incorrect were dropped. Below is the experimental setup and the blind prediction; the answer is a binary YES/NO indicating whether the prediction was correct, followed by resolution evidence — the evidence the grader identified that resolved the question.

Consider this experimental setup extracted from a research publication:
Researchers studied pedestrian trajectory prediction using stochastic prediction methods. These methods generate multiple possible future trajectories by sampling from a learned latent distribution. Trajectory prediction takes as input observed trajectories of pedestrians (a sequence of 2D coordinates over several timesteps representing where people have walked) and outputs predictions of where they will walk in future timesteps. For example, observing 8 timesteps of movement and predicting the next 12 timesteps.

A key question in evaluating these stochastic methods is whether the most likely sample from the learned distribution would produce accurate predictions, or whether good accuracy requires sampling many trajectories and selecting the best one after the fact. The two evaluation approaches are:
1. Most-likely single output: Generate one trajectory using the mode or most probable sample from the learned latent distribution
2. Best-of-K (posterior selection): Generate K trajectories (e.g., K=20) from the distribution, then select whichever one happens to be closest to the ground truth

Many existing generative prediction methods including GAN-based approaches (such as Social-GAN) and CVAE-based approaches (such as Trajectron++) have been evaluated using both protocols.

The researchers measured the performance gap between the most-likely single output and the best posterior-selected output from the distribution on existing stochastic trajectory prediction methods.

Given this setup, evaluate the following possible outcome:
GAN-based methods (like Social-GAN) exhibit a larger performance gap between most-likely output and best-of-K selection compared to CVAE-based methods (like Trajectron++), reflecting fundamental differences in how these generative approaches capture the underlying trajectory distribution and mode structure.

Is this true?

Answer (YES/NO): NO